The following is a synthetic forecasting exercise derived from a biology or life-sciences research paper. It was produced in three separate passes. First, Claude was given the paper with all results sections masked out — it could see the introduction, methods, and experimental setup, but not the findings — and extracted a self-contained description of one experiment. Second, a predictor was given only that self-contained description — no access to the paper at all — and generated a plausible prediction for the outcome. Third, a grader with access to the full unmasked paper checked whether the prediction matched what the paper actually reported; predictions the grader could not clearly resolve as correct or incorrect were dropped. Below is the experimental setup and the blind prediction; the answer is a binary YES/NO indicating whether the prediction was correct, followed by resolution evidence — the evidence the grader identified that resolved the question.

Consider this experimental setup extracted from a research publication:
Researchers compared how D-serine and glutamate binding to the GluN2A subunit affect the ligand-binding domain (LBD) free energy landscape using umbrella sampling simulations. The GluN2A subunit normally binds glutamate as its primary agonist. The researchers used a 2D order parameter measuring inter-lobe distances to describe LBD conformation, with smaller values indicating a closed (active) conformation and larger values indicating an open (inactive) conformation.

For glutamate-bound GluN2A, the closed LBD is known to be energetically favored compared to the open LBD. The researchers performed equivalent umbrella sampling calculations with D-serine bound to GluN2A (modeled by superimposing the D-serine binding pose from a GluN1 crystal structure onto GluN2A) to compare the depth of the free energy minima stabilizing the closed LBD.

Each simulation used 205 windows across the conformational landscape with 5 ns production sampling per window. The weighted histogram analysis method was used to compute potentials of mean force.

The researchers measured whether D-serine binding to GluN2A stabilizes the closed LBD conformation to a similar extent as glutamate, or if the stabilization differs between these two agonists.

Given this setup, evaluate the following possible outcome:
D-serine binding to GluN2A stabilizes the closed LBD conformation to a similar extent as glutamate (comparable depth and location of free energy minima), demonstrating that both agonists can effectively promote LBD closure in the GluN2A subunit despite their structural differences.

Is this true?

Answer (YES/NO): NO